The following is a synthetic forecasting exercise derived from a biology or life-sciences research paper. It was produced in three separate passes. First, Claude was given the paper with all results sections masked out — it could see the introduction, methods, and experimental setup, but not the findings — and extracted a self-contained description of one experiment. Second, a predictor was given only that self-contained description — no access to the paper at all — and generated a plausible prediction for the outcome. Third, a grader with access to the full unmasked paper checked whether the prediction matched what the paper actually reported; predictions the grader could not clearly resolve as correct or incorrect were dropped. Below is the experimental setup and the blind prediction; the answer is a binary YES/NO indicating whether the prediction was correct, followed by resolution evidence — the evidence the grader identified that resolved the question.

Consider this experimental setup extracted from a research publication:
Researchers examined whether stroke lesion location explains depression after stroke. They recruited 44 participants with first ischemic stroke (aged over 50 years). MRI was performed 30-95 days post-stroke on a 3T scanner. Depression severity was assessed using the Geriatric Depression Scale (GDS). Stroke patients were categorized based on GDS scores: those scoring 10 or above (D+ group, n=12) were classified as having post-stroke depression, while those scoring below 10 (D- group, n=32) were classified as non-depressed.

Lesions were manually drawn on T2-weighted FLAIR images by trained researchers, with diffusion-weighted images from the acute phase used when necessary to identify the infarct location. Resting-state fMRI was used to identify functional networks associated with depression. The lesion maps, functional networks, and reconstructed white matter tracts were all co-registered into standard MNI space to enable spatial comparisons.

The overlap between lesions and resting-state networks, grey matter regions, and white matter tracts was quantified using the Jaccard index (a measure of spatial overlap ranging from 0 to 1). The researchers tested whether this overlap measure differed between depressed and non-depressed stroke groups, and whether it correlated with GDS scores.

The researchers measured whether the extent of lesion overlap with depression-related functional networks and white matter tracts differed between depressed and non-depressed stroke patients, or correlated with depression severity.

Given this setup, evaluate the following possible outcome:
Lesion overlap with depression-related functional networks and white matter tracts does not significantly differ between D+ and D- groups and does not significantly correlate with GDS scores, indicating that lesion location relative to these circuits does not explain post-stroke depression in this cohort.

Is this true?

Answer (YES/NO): YES